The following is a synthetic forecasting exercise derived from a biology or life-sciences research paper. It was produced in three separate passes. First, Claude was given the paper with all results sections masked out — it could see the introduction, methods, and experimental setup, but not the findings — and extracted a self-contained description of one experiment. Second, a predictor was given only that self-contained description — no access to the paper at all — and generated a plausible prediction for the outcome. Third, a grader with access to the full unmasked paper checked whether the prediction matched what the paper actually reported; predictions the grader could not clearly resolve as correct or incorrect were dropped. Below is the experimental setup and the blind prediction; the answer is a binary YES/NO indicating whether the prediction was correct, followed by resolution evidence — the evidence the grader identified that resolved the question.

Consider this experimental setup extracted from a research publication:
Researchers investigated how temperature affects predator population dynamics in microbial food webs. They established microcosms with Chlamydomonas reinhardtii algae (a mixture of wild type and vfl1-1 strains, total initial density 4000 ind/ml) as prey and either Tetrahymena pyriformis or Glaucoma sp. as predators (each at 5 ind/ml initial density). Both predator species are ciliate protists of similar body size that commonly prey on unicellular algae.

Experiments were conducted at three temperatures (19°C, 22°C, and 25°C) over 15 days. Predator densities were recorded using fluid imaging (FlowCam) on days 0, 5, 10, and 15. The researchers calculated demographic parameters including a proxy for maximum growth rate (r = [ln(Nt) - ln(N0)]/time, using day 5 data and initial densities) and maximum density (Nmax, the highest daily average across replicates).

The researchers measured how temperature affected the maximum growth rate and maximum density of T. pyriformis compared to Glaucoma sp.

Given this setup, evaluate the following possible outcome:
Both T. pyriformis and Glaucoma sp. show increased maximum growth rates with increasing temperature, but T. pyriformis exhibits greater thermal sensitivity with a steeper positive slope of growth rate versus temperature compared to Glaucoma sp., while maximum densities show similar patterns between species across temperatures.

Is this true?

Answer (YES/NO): NO